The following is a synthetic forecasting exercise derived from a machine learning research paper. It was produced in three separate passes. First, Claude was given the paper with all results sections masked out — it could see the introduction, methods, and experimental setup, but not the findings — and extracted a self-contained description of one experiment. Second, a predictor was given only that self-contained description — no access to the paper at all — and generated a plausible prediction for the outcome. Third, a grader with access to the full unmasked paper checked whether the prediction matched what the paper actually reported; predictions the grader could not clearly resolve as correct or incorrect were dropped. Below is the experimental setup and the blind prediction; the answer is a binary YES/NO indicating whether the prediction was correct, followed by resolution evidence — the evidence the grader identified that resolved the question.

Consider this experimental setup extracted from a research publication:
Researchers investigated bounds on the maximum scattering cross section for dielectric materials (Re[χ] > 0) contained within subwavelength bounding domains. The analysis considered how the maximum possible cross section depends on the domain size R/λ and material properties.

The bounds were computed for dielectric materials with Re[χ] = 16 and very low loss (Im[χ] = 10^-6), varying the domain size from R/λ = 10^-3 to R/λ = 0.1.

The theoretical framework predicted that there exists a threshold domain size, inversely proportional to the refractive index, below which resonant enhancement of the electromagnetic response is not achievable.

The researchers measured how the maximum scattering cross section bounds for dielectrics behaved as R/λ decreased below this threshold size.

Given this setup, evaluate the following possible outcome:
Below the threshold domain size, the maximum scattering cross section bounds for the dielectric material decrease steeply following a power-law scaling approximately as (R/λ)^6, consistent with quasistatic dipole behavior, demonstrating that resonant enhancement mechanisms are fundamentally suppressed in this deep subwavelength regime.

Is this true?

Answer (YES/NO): NO